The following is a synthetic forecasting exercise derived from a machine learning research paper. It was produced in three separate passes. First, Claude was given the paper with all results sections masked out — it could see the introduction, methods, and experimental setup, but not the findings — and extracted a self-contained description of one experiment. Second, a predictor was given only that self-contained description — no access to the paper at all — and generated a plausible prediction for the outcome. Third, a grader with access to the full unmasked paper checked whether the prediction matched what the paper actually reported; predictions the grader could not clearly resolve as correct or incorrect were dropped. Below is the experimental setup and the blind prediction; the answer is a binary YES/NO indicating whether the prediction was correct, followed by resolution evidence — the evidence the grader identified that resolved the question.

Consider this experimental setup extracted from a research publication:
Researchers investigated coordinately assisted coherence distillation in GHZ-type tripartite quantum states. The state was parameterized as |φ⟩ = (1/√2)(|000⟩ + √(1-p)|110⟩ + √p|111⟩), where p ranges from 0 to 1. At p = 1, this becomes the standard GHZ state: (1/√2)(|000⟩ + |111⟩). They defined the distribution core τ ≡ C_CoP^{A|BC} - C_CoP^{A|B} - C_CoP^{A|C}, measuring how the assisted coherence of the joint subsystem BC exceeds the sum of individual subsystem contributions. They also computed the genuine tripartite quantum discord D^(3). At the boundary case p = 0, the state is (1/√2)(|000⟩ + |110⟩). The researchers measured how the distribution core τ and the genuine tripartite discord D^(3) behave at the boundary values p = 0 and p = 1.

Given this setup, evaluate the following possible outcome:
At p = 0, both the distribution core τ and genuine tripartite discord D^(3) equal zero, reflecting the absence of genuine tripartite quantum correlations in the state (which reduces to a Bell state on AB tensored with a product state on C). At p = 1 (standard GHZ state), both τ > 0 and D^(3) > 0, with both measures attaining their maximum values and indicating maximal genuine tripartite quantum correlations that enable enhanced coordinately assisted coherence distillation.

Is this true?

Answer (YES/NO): YES